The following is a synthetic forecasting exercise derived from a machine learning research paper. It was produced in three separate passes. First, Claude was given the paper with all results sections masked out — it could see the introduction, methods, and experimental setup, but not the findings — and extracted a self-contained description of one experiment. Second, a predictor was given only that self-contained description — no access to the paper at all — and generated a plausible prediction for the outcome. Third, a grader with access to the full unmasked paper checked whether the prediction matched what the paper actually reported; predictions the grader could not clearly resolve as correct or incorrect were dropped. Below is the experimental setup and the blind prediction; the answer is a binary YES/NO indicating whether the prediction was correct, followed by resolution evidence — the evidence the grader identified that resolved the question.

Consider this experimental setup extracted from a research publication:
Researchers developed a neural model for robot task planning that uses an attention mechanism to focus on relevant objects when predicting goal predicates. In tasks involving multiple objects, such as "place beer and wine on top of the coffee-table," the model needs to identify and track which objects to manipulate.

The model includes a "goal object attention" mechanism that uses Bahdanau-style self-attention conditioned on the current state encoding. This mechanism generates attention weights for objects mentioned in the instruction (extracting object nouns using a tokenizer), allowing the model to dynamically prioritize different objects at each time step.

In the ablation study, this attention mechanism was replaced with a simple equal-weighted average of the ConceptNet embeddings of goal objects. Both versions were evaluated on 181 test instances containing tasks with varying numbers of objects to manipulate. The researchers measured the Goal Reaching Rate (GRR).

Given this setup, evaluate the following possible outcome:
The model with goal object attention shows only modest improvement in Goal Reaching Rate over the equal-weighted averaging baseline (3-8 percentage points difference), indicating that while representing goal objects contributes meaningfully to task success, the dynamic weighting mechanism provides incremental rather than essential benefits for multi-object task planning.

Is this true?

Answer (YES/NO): YES